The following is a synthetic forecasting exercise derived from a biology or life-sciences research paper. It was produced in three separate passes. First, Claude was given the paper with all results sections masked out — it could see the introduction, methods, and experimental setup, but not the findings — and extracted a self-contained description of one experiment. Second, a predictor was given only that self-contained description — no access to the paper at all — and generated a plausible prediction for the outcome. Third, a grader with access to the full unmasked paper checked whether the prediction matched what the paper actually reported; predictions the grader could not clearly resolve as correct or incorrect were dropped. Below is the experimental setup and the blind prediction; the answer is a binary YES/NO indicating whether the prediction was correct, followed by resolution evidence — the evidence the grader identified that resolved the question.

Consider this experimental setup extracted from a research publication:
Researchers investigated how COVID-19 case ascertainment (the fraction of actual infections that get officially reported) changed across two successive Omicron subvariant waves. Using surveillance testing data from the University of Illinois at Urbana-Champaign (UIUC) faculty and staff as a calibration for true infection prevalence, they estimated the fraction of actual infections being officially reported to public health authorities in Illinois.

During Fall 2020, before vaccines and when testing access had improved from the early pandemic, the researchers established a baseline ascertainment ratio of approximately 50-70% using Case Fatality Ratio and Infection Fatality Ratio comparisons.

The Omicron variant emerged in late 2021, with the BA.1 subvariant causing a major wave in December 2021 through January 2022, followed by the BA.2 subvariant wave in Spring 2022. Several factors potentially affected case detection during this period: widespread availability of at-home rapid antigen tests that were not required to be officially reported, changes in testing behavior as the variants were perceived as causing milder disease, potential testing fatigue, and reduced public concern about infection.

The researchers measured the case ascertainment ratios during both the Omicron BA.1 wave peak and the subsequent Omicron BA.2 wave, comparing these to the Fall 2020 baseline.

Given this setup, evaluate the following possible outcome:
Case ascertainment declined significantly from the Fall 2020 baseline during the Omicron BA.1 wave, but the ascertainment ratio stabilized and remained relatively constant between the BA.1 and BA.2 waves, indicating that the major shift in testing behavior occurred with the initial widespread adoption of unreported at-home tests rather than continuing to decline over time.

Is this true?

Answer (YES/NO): NO